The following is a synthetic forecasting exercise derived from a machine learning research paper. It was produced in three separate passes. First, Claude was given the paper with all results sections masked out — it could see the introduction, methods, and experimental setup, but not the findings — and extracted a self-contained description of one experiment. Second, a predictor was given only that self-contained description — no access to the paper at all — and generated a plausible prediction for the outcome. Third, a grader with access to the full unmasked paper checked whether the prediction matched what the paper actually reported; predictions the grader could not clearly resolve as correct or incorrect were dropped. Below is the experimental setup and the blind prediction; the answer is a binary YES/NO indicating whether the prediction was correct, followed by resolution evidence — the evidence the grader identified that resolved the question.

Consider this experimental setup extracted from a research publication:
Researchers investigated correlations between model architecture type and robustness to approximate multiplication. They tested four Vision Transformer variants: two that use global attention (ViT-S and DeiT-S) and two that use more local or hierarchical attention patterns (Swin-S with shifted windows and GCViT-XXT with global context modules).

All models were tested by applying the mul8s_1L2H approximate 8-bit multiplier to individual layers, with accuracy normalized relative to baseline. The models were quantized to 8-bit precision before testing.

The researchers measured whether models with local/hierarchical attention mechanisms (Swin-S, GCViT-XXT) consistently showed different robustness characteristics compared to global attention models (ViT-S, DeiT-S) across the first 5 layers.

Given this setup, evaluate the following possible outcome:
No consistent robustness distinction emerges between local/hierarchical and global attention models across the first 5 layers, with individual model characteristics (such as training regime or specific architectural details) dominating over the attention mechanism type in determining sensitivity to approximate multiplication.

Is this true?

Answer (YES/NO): NO